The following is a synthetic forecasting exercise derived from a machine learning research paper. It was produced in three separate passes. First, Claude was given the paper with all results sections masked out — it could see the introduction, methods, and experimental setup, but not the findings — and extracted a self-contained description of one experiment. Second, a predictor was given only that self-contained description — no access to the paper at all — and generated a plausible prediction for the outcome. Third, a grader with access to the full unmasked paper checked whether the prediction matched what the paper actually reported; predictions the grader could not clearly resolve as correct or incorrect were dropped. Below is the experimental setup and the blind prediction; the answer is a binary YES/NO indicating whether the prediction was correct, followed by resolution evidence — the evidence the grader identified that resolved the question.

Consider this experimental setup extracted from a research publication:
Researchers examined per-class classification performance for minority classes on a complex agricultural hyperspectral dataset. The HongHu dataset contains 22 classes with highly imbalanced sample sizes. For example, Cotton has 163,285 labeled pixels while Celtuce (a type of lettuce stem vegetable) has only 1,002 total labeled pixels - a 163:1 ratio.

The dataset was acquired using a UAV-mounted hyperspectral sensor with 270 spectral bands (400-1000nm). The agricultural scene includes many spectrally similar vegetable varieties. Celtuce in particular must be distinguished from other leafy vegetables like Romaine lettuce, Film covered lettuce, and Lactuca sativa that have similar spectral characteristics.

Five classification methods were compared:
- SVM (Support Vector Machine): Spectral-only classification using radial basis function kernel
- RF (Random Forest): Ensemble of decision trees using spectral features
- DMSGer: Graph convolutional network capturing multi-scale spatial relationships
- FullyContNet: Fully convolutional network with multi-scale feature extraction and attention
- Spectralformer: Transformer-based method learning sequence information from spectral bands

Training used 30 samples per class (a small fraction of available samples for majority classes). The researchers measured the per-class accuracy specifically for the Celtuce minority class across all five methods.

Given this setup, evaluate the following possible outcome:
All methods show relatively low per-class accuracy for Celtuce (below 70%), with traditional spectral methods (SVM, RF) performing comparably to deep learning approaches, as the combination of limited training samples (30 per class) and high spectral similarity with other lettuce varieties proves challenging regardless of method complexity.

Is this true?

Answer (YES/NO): NO